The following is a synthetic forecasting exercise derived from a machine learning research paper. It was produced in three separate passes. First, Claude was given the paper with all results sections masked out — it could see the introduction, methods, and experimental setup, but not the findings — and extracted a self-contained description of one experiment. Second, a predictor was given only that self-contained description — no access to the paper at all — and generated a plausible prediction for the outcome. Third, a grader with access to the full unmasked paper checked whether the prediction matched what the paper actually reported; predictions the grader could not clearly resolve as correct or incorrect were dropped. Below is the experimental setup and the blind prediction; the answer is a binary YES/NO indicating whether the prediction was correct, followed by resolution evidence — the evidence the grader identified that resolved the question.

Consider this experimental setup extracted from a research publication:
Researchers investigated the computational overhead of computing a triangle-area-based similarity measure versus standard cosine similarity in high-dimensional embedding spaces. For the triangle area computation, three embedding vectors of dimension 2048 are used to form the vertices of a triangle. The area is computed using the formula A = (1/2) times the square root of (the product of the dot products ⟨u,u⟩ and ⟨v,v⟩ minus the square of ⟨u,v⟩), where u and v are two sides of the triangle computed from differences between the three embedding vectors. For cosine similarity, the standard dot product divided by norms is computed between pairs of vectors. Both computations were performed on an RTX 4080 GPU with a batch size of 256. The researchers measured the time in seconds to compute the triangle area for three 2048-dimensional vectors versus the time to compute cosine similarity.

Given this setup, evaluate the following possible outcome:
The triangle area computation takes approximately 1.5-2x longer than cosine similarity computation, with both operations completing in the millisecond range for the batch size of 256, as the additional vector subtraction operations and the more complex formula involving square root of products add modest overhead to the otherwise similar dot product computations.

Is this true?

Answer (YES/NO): NO